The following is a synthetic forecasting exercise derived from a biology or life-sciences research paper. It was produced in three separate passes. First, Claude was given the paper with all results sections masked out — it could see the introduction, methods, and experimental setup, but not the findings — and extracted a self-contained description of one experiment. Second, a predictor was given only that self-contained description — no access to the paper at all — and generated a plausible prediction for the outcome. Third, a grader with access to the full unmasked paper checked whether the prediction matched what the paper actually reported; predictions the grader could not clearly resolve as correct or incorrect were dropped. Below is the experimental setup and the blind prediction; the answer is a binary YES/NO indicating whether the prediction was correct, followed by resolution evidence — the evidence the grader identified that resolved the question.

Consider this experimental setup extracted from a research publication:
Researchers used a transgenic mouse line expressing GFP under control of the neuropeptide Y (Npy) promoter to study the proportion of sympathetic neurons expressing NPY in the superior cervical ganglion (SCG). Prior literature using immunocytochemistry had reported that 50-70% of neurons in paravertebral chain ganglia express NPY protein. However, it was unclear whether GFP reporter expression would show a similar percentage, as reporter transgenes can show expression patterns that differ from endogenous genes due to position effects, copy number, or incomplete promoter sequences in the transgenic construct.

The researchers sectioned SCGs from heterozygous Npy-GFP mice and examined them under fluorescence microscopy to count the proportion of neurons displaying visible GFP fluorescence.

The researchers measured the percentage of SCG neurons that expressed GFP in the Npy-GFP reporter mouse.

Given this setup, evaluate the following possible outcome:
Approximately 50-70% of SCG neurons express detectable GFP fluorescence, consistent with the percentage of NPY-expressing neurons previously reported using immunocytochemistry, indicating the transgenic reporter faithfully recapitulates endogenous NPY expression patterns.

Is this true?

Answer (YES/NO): NO